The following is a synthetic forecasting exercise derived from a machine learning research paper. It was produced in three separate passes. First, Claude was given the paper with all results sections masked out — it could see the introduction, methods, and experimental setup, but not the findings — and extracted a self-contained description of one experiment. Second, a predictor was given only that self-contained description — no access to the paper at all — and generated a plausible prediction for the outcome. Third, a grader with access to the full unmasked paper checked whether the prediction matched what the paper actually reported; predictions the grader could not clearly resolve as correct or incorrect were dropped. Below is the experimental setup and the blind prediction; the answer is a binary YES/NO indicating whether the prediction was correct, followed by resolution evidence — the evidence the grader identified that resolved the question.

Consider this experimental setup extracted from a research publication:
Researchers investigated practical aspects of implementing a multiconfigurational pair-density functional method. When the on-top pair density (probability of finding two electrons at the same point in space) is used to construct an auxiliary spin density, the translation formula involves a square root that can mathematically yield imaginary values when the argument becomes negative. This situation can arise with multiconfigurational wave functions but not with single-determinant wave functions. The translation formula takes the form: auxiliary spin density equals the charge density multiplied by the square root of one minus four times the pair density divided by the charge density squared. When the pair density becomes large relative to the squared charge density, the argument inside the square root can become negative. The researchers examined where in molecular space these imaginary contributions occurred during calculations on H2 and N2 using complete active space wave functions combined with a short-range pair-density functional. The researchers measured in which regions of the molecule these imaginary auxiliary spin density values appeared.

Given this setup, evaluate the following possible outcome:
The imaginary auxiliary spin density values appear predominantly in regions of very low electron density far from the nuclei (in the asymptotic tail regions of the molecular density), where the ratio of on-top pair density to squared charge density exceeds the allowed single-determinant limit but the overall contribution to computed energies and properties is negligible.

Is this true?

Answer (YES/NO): YES